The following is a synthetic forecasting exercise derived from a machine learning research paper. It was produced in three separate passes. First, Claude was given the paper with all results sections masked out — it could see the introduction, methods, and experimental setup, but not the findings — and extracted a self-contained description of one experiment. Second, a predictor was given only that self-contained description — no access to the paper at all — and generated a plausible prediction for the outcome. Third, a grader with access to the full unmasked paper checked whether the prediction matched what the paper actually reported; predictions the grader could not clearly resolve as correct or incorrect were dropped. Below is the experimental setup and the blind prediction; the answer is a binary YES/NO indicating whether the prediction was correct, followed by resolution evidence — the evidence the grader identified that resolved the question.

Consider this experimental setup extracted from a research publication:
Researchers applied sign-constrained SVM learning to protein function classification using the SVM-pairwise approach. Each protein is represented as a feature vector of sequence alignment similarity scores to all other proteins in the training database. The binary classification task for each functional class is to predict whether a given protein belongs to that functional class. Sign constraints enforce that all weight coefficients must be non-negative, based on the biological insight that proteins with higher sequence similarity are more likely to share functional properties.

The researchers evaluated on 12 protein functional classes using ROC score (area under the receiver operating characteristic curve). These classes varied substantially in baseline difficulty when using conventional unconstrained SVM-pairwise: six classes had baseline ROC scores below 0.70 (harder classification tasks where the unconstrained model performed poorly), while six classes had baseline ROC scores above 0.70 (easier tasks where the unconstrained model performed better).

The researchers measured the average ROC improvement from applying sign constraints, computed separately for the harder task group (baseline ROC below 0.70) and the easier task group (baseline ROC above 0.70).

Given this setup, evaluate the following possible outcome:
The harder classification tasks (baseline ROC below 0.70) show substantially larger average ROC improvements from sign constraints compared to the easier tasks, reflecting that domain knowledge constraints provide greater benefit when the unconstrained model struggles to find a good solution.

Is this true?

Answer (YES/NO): YES